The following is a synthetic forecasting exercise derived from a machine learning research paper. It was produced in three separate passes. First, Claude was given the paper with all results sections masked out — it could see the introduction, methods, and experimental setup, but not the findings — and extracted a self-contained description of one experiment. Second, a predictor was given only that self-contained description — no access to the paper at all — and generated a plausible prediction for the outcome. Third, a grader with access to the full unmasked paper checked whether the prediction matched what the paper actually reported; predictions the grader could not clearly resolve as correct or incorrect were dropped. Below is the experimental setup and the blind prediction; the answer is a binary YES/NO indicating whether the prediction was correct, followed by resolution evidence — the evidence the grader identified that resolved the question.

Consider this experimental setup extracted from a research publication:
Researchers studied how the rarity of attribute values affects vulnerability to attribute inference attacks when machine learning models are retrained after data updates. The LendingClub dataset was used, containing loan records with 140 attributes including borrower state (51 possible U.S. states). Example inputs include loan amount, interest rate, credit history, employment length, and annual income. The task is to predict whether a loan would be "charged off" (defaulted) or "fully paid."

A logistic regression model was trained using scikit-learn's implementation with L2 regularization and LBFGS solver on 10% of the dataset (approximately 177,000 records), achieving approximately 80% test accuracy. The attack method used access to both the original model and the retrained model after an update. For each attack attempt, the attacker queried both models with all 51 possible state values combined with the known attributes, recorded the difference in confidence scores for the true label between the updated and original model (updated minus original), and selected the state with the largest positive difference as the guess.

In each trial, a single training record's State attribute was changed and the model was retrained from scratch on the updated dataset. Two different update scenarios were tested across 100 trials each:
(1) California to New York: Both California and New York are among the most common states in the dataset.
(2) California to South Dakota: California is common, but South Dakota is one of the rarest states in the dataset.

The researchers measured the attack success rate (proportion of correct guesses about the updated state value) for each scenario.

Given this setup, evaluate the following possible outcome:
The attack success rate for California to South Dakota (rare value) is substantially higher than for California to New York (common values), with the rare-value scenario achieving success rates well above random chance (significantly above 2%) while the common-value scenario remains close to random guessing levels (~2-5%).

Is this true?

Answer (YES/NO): NO